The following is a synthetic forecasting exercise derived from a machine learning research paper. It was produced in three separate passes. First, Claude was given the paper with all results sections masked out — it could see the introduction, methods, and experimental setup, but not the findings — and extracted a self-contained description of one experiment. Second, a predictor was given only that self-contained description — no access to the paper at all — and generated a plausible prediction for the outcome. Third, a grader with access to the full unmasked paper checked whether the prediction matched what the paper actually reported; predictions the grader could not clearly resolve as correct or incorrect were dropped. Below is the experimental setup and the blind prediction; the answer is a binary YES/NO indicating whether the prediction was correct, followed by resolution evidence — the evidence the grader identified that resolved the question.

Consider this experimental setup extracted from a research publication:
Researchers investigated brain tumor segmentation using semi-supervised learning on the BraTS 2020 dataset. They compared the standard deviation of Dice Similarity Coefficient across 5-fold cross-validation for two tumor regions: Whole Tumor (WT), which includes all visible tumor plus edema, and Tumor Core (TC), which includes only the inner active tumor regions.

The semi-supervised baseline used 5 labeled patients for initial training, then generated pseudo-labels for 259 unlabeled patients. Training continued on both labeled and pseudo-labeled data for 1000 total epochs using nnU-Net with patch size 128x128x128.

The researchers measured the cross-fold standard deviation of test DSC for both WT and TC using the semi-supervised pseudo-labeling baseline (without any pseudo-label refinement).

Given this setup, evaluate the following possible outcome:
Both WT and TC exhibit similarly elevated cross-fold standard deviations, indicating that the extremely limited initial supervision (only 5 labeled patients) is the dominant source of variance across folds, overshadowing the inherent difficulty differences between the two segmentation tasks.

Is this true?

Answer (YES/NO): NO